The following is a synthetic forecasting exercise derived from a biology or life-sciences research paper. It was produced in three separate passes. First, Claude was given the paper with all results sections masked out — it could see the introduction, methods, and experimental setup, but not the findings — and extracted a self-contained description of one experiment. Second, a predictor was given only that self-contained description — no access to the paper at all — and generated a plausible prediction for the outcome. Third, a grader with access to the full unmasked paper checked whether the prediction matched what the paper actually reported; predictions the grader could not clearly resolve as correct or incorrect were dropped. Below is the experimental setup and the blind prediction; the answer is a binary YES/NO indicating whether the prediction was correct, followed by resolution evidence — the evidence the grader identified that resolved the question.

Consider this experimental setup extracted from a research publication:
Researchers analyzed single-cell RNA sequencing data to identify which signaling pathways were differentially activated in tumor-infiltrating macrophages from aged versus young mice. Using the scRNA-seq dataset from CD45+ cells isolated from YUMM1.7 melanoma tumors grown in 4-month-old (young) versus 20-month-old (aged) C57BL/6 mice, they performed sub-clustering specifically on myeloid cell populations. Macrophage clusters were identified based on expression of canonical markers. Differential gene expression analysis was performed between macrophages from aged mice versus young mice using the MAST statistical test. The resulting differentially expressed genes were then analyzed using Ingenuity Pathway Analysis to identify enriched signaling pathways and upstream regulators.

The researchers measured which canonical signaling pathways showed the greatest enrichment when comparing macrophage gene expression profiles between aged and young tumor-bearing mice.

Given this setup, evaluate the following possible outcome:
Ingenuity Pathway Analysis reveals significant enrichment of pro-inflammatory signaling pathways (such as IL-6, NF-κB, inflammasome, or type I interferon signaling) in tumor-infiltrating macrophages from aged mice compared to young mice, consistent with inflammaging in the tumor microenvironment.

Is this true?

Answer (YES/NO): NO